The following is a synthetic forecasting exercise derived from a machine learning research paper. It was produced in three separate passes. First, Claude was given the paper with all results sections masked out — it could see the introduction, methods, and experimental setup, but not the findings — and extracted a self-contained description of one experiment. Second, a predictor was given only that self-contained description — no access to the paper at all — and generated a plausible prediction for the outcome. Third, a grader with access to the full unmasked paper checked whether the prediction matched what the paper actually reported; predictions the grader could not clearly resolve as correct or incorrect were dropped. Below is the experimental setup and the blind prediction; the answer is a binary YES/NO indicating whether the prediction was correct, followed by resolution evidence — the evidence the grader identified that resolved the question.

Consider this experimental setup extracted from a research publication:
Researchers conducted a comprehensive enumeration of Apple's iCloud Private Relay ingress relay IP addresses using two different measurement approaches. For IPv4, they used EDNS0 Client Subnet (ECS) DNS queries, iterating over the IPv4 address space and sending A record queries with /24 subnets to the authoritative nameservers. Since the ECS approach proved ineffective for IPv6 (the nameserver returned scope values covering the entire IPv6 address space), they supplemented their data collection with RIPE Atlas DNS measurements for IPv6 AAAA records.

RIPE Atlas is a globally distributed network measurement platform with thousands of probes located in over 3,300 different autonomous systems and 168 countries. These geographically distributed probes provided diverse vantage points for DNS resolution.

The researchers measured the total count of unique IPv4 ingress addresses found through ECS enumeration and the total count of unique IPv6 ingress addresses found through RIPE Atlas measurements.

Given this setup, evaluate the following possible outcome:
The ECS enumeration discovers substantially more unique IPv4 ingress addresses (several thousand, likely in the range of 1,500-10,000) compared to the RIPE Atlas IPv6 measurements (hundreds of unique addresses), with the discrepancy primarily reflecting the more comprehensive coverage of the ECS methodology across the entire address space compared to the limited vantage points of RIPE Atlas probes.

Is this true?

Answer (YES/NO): NO